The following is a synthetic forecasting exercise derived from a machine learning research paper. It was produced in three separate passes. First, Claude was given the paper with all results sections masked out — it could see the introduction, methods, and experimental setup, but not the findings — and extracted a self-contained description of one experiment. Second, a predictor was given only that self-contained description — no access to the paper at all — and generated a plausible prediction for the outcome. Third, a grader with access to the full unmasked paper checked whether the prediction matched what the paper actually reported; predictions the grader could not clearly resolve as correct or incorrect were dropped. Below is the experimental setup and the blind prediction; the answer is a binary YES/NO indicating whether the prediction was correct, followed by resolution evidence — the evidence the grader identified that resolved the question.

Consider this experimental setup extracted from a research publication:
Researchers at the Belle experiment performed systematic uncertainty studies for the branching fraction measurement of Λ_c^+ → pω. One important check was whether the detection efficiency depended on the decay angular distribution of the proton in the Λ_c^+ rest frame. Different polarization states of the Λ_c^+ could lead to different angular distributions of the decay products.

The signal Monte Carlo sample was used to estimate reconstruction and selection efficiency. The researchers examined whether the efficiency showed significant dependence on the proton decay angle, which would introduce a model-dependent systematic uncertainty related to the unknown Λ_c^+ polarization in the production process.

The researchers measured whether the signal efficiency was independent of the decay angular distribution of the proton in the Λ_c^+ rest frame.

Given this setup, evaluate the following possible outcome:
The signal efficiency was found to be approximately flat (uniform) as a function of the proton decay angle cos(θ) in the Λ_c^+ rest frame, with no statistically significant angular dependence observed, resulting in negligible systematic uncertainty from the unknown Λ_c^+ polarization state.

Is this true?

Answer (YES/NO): YES